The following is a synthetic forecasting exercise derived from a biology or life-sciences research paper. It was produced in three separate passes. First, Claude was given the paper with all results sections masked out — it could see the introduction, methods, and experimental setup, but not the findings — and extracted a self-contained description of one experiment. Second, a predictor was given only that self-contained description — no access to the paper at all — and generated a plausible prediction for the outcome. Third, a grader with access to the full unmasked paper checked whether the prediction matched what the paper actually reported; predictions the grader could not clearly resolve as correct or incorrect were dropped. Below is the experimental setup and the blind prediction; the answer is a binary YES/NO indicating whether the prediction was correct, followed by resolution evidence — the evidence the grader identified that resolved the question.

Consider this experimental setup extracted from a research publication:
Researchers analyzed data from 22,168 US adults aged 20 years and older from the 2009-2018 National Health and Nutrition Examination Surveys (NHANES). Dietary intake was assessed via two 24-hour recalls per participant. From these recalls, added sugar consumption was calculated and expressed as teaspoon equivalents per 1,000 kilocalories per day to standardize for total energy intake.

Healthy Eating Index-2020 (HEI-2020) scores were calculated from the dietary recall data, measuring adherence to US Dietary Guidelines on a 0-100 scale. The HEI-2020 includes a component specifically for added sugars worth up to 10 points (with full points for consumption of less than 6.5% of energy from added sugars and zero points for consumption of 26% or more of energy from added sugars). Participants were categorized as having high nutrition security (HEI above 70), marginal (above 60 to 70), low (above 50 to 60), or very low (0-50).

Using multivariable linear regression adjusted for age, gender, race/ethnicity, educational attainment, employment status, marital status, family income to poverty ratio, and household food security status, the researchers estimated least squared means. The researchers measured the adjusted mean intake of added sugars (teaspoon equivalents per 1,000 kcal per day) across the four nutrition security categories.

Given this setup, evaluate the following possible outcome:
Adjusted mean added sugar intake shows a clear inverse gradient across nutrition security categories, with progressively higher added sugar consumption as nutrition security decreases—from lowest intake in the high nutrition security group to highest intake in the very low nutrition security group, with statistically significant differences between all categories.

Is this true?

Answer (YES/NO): YES